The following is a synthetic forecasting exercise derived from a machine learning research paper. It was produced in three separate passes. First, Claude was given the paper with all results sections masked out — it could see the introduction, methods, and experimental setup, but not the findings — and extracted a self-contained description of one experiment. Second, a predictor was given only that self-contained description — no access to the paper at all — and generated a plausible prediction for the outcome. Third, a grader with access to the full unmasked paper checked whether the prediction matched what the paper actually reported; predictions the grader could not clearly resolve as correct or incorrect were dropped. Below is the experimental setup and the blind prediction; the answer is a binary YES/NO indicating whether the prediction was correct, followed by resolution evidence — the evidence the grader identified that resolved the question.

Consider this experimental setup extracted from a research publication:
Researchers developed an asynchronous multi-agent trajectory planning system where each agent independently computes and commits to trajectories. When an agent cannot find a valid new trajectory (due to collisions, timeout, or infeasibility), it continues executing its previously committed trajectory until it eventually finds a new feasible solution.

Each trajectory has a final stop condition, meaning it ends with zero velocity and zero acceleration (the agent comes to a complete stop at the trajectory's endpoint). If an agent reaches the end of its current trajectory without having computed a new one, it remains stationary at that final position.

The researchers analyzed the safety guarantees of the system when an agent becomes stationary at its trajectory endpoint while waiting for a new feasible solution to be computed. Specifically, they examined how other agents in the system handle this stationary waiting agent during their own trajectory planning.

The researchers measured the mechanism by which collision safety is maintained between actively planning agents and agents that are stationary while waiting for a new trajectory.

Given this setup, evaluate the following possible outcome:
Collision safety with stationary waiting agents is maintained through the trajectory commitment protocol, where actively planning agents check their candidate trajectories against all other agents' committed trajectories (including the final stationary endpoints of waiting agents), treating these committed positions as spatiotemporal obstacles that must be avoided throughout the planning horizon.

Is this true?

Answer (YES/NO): YES